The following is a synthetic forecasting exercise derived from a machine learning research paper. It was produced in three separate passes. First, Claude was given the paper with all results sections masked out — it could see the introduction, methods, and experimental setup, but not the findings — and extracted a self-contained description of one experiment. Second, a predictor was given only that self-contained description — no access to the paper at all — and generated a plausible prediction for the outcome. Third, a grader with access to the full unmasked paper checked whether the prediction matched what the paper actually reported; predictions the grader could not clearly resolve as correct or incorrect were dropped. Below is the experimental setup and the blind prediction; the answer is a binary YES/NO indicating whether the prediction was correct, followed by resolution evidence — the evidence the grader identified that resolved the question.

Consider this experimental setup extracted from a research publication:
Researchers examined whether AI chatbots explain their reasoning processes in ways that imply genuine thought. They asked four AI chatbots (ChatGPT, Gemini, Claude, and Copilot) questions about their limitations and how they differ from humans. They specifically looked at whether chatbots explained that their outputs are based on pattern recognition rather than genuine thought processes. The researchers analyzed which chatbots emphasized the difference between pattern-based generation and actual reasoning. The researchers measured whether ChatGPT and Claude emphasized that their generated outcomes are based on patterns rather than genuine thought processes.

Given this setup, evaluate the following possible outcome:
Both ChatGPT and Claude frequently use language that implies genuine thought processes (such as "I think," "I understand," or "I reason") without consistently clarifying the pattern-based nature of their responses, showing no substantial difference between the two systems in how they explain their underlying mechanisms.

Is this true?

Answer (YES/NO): NO